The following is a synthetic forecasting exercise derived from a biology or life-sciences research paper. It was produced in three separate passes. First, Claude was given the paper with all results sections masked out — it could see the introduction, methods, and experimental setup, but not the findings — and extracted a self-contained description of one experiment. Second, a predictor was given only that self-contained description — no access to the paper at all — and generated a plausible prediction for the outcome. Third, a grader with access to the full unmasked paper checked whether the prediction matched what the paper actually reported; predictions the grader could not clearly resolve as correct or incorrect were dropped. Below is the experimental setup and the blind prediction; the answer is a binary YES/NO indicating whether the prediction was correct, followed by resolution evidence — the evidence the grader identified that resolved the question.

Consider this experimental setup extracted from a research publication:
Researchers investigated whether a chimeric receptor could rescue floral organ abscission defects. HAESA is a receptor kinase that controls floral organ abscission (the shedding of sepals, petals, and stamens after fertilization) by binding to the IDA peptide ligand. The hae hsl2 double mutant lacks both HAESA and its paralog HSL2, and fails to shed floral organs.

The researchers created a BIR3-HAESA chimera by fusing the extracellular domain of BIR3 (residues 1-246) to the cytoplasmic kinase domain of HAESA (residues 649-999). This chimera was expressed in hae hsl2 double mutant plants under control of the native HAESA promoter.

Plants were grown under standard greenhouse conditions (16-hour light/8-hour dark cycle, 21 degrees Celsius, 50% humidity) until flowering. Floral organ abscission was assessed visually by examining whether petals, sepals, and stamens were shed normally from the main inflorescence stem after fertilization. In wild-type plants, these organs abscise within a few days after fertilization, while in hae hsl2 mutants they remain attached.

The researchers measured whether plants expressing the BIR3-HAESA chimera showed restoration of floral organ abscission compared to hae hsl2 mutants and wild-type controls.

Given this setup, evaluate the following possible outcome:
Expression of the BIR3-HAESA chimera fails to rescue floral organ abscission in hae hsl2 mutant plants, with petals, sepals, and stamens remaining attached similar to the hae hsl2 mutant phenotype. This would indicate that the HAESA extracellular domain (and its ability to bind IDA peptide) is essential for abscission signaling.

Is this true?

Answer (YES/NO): NO